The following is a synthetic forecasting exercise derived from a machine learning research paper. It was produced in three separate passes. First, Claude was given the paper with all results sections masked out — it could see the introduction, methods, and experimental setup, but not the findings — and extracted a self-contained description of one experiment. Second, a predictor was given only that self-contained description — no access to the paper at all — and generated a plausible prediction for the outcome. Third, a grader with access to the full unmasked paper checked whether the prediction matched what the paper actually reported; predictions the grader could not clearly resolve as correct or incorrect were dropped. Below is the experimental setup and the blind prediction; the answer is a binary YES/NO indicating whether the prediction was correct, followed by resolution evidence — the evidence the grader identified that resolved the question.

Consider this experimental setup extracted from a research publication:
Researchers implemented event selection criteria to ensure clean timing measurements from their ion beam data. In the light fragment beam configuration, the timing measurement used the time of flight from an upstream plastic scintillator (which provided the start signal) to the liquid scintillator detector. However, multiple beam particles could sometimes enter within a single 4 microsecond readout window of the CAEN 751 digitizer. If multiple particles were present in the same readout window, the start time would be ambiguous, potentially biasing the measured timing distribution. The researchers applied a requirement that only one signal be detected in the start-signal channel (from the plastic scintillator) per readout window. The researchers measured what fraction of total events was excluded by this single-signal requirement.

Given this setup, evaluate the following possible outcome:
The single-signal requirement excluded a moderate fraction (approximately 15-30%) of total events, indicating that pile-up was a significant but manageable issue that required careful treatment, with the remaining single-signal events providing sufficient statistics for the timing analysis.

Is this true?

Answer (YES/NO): NO